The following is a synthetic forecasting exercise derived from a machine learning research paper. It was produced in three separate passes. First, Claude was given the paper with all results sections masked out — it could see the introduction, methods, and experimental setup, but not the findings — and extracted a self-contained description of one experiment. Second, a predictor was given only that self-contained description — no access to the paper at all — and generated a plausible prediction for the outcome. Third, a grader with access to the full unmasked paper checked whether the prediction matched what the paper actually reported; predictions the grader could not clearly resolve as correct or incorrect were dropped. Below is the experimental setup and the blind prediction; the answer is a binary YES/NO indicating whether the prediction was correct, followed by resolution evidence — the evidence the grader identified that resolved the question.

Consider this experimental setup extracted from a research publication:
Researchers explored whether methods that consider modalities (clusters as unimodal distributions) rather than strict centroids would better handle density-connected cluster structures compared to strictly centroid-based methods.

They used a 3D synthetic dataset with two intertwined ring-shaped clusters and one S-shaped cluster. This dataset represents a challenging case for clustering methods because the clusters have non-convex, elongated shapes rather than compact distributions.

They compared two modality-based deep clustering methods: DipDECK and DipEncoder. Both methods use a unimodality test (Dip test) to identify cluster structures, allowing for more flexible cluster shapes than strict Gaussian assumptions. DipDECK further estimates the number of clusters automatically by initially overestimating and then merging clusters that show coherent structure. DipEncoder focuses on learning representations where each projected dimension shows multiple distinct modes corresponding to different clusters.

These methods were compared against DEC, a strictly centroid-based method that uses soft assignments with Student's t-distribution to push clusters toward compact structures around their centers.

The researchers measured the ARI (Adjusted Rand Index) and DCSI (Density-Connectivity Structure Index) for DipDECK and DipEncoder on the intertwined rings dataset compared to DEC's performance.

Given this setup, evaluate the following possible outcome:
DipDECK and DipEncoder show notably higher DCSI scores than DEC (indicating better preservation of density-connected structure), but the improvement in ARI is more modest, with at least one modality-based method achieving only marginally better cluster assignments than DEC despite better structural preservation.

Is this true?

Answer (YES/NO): NO